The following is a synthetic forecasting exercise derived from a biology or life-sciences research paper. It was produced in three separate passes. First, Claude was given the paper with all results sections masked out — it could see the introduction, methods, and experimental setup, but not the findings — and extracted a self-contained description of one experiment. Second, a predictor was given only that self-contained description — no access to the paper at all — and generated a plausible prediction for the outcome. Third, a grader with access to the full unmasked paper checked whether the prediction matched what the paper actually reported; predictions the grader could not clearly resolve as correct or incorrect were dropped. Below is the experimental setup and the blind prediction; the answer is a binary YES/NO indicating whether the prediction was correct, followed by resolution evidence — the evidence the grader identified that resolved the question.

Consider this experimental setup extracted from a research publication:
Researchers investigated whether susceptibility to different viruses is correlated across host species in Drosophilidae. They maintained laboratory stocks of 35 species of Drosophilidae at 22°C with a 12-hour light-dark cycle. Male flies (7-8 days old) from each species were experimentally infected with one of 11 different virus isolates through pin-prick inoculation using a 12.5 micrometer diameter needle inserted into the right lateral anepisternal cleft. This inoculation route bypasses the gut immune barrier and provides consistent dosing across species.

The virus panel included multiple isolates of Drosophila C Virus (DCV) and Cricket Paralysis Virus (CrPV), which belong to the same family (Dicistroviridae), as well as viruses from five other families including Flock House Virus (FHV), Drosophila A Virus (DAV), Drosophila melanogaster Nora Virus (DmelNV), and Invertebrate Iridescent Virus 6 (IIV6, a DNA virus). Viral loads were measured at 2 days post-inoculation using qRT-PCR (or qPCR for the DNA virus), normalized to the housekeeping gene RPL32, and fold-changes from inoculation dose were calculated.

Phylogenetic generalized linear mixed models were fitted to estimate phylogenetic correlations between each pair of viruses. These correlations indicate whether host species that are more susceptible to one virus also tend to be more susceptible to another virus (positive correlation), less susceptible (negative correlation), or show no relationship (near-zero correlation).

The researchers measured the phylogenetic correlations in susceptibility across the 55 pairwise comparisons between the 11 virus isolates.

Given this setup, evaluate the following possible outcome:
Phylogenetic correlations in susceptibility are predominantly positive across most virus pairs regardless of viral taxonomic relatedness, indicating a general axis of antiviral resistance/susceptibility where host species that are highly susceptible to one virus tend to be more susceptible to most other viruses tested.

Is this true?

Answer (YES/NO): NO